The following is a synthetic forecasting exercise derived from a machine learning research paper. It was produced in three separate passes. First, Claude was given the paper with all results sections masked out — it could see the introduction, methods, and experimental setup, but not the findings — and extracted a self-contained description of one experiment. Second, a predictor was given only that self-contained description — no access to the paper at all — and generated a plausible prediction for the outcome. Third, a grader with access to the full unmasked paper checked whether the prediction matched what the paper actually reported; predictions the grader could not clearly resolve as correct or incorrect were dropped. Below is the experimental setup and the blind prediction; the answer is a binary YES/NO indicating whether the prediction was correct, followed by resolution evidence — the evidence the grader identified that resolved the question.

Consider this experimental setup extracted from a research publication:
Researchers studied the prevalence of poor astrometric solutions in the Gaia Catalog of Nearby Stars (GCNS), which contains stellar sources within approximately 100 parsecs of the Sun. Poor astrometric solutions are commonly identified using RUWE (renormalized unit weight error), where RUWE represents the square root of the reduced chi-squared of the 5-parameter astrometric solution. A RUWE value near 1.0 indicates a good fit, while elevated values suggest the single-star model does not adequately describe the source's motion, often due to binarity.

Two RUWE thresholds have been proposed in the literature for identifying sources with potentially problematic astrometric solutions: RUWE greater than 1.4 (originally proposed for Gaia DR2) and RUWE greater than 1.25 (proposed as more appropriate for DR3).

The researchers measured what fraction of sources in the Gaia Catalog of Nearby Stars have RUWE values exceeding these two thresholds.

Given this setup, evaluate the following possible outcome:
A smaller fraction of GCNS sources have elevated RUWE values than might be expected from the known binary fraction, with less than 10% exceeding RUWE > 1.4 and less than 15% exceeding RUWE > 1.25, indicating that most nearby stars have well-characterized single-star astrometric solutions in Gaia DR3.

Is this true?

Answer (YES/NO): NO